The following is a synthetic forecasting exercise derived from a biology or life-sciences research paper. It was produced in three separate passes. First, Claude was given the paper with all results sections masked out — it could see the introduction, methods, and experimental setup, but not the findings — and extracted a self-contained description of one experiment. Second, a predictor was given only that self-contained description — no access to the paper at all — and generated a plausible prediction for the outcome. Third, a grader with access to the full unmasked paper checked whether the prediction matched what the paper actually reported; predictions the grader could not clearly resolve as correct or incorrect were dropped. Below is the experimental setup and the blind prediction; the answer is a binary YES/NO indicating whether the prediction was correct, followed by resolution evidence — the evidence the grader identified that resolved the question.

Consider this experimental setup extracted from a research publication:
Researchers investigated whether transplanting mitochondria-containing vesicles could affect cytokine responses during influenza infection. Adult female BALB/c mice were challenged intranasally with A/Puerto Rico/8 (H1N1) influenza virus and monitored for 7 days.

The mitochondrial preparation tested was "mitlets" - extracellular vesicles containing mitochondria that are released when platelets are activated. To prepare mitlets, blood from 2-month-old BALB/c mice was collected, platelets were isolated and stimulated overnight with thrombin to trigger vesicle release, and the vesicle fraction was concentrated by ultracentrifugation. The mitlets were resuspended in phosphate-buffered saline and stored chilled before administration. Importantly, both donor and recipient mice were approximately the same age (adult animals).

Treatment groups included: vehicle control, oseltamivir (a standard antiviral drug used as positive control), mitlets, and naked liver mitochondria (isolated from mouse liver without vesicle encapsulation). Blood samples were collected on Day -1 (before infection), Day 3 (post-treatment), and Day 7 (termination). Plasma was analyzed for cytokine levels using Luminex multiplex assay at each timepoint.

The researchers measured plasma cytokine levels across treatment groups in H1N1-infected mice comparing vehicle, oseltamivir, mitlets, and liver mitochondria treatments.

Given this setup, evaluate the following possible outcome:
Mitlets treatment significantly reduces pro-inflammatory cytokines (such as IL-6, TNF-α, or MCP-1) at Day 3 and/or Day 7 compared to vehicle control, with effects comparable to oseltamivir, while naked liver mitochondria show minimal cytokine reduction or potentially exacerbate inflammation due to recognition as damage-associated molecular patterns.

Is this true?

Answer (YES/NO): NO